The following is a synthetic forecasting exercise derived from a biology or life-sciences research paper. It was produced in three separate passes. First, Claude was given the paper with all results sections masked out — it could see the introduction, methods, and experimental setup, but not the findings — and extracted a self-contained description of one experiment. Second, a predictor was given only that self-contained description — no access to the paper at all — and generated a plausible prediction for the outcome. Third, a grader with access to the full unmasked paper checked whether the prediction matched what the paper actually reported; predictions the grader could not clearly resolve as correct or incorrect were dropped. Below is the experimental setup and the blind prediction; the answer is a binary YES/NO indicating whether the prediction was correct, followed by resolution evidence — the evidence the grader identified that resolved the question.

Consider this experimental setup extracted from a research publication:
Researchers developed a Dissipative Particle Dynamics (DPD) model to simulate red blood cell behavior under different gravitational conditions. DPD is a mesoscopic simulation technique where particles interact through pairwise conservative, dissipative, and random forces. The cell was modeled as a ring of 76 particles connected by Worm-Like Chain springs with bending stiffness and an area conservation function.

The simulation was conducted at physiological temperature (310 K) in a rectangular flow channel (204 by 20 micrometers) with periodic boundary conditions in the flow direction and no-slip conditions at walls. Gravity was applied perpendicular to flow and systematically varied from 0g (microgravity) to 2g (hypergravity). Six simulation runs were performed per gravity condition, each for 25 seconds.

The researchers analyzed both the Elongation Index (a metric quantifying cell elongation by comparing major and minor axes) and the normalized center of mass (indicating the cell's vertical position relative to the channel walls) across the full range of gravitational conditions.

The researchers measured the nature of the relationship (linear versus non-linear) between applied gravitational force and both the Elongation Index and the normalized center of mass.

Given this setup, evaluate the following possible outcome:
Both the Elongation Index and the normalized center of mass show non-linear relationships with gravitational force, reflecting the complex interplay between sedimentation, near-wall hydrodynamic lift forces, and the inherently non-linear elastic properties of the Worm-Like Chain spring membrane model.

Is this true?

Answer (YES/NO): NO